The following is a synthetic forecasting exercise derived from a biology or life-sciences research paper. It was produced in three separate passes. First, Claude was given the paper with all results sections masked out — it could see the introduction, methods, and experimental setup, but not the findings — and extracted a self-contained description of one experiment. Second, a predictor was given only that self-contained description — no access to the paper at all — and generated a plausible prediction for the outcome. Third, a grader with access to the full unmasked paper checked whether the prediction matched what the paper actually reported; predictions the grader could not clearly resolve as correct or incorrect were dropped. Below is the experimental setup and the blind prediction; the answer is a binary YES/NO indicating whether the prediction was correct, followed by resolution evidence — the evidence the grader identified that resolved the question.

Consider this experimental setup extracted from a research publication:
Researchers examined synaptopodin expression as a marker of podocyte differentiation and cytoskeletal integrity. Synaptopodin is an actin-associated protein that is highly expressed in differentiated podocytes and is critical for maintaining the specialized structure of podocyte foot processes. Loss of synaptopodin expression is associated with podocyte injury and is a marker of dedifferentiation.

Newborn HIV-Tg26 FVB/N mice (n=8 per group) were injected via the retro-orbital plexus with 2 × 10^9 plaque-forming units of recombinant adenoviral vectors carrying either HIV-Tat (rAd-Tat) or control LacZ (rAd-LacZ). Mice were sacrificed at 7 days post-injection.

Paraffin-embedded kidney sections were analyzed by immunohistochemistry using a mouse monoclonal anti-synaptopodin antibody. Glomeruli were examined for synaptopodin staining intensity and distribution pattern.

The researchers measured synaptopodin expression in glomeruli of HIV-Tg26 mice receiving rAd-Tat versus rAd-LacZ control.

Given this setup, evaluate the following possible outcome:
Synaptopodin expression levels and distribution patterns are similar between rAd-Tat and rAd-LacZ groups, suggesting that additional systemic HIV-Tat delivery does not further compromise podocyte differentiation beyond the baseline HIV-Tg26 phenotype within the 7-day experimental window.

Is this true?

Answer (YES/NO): YES